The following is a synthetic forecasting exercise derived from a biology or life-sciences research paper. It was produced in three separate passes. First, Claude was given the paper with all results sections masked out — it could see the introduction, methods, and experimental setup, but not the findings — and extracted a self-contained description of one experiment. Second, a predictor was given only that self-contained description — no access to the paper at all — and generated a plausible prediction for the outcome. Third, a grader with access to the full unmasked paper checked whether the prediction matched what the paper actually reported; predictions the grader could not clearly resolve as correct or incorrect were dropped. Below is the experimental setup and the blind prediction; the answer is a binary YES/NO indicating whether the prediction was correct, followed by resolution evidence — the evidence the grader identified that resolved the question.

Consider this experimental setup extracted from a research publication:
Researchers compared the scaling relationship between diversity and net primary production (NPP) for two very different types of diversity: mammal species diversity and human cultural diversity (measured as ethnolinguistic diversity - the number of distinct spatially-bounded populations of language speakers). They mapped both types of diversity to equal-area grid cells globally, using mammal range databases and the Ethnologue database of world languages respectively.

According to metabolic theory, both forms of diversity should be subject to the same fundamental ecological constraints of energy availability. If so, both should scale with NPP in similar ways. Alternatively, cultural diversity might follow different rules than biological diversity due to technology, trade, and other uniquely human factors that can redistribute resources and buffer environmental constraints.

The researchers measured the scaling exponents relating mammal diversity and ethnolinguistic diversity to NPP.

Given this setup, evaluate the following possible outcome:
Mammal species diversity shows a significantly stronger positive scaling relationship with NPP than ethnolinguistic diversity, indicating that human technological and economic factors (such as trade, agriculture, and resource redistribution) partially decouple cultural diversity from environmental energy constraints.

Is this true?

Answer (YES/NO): NO